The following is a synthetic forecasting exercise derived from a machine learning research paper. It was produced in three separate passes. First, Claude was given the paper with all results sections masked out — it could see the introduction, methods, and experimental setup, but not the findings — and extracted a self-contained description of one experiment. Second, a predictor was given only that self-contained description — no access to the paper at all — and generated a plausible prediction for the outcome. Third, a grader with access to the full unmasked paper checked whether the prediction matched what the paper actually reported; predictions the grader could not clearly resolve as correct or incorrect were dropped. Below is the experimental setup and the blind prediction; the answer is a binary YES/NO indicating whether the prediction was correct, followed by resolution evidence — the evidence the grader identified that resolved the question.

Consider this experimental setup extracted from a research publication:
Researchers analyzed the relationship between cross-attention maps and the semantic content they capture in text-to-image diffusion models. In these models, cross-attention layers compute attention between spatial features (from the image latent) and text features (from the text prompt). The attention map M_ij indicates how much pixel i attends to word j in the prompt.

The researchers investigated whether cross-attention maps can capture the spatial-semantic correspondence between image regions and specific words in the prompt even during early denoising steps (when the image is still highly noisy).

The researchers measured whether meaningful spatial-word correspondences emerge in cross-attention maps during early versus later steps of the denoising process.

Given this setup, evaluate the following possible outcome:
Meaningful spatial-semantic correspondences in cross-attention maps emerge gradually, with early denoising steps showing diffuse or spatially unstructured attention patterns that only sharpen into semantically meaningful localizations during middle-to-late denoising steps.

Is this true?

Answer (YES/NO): NO